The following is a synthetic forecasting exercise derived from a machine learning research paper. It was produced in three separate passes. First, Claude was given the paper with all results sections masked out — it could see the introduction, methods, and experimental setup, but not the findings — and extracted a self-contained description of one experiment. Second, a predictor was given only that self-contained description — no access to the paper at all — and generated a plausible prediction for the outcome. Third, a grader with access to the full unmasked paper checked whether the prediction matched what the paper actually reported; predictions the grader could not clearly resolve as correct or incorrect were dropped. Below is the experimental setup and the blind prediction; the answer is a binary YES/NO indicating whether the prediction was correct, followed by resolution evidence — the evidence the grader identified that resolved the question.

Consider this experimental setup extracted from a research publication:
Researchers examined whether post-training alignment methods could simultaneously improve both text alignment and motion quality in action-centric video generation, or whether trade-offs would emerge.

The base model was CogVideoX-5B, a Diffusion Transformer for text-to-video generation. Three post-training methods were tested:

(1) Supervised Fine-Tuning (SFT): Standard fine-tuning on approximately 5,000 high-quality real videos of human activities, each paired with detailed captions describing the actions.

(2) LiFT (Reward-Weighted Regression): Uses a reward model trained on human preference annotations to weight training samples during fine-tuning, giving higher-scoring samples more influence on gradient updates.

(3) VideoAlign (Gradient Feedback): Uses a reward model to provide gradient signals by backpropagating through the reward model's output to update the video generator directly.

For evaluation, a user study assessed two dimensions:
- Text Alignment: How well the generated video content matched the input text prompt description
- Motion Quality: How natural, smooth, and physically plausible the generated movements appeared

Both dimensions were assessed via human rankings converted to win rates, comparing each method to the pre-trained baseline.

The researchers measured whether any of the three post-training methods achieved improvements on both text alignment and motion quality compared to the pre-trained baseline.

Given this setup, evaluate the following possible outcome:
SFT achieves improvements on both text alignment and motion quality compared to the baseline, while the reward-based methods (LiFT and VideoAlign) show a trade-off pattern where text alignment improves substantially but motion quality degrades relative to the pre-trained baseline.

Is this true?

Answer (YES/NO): NO